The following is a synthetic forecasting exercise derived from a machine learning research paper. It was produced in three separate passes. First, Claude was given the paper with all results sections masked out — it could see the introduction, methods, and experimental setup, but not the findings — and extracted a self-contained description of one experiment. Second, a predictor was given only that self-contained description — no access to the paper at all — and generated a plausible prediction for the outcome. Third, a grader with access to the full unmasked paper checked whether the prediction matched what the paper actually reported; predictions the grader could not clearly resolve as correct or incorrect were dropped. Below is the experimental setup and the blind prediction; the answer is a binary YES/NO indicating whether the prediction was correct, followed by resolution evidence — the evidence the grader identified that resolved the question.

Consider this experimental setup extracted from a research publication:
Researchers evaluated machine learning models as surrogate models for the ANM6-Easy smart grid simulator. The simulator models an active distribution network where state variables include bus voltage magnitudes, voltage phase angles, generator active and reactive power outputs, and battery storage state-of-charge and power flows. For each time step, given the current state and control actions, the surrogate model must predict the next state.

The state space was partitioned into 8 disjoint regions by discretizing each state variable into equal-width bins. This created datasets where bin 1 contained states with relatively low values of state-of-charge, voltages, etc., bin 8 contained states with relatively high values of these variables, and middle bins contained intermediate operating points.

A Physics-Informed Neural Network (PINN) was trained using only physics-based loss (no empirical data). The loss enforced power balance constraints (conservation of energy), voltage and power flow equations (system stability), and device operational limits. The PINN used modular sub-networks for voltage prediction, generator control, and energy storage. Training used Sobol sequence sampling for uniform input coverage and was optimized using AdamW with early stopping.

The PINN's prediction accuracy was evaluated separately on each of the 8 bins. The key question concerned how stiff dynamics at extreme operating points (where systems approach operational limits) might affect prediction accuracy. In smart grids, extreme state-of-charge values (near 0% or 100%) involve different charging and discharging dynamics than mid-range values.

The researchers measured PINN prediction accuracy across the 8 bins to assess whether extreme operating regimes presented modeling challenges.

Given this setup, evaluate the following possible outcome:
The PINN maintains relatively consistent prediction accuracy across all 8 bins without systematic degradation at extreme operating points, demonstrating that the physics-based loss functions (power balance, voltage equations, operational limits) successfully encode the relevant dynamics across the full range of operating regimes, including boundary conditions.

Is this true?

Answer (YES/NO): NO